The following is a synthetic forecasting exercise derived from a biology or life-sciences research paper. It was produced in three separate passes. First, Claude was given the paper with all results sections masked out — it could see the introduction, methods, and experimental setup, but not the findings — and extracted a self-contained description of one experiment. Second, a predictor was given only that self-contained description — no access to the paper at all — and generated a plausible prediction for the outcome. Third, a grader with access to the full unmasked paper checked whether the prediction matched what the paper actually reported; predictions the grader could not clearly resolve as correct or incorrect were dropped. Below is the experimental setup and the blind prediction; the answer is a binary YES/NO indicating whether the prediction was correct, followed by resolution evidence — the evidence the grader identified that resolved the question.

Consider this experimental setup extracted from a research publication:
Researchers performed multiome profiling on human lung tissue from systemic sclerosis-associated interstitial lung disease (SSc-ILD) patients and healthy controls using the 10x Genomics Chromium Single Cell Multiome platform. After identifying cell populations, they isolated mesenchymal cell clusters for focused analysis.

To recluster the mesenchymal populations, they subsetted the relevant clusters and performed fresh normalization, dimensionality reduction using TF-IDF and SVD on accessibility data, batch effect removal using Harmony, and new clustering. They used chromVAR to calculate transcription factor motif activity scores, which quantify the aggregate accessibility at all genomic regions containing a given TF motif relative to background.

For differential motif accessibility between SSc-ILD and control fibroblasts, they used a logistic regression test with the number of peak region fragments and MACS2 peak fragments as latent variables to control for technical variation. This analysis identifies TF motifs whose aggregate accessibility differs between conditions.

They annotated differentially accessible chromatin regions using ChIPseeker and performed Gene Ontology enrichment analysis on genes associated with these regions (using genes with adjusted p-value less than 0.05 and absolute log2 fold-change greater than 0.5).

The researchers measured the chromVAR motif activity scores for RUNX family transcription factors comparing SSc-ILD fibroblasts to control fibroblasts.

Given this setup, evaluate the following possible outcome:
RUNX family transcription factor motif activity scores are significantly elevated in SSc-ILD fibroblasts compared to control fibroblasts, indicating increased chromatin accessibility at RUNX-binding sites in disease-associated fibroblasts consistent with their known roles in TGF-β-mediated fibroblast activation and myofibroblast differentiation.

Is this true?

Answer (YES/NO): YES